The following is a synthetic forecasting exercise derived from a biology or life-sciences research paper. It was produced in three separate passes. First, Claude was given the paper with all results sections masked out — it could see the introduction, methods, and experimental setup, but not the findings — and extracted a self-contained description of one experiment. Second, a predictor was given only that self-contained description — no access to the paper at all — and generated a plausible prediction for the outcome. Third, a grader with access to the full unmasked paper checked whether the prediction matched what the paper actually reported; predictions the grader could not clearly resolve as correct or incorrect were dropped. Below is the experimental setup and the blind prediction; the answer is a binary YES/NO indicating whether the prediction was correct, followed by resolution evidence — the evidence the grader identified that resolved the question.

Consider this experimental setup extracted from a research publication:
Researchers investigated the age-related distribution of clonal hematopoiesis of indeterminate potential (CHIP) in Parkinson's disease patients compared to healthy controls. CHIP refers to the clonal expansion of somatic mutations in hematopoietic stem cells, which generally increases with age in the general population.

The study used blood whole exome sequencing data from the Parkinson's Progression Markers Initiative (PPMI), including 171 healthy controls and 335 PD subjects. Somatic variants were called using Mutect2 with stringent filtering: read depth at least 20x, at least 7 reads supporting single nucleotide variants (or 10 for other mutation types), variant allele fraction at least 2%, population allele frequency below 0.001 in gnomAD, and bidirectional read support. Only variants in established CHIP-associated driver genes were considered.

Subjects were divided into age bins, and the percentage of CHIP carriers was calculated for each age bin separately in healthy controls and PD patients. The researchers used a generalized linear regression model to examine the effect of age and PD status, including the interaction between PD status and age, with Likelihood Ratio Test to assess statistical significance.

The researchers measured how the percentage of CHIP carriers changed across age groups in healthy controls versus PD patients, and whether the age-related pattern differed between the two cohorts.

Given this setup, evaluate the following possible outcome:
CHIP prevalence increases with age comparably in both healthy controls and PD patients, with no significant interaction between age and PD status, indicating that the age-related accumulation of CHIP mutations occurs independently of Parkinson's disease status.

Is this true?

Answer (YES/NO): NO